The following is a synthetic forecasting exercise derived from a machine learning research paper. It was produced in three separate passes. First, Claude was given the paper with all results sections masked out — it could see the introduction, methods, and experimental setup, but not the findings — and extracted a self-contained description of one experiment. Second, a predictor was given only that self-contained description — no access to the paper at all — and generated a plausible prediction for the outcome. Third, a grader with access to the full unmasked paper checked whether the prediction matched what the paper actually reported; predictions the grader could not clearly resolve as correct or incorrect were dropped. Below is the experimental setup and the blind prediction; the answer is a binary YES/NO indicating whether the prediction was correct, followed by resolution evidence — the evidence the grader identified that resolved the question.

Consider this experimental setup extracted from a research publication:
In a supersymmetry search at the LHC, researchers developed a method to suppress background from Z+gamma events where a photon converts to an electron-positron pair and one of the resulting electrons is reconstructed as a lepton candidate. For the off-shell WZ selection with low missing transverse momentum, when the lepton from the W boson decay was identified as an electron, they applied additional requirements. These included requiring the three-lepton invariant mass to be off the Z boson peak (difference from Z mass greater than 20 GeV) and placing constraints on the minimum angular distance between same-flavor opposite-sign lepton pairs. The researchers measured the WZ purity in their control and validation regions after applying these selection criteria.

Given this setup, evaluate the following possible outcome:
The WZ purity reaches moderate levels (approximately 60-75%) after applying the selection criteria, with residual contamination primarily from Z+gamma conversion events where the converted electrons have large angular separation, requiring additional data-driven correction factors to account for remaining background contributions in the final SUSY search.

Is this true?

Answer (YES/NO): NO